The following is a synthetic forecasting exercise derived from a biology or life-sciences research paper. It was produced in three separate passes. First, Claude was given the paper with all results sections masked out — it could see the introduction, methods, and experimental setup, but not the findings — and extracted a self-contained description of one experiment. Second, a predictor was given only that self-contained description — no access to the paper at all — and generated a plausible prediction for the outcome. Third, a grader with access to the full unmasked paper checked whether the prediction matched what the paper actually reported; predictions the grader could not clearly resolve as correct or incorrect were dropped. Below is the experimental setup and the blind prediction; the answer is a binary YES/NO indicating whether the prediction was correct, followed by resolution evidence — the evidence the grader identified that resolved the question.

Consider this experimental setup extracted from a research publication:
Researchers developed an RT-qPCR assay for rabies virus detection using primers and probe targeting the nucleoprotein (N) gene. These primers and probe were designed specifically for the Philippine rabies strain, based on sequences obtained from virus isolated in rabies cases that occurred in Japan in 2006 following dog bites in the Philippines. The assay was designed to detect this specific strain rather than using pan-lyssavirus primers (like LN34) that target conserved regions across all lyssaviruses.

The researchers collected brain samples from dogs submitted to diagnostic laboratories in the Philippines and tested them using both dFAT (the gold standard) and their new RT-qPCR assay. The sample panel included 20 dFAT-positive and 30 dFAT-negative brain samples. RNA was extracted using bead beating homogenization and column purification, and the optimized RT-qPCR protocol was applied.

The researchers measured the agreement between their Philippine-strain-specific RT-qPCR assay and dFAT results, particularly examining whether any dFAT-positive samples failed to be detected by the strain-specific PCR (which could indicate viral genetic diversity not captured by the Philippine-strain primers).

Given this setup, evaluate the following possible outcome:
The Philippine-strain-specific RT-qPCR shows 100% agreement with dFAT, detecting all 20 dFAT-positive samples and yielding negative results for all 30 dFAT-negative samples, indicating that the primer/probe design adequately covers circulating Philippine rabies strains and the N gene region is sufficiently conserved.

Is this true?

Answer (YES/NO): NO